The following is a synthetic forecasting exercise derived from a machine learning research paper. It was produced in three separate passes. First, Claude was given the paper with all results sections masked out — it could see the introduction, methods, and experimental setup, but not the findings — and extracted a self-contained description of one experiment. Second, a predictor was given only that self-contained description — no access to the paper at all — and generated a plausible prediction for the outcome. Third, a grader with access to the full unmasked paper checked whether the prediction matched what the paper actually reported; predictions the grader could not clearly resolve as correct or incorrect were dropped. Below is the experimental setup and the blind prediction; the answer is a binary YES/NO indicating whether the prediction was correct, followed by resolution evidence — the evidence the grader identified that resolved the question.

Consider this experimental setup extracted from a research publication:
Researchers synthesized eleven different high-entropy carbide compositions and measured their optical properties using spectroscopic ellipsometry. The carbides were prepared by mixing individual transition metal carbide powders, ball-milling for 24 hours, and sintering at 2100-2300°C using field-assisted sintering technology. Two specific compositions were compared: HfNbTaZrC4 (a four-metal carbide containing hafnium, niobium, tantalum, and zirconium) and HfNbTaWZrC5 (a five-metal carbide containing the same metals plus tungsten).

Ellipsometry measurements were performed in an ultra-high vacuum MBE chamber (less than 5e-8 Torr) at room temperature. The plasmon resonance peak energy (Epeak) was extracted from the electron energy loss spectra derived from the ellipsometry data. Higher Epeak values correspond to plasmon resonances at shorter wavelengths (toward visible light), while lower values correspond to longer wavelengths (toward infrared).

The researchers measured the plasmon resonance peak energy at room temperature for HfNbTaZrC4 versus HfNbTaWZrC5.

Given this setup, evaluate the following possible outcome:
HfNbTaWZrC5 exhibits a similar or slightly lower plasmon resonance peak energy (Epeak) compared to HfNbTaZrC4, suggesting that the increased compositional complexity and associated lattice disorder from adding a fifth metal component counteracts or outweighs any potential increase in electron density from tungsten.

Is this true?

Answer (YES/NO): NO